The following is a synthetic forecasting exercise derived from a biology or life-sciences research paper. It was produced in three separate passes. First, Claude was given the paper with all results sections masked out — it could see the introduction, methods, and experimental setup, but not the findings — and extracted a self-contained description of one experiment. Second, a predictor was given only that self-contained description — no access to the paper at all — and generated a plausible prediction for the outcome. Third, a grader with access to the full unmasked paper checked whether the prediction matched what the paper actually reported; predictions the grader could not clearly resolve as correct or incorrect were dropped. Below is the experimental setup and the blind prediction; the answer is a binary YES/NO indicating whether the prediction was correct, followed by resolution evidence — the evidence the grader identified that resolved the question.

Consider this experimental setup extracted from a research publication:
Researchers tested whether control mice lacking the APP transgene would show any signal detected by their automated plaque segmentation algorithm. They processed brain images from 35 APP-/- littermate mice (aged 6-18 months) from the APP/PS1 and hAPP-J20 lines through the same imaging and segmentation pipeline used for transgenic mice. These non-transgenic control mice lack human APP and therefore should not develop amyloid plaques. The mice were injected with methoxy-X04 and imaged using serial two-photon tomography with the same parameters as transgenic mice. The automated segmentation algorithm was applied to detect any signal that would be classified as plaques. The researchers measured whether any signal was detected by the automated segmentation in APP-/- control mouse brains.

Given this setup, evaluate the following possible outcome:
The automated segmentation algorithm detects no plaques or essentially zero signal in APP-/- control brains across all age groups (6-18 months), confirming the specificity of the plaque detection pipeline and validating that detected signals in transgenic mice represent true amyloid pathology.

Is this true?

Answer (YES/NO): NO